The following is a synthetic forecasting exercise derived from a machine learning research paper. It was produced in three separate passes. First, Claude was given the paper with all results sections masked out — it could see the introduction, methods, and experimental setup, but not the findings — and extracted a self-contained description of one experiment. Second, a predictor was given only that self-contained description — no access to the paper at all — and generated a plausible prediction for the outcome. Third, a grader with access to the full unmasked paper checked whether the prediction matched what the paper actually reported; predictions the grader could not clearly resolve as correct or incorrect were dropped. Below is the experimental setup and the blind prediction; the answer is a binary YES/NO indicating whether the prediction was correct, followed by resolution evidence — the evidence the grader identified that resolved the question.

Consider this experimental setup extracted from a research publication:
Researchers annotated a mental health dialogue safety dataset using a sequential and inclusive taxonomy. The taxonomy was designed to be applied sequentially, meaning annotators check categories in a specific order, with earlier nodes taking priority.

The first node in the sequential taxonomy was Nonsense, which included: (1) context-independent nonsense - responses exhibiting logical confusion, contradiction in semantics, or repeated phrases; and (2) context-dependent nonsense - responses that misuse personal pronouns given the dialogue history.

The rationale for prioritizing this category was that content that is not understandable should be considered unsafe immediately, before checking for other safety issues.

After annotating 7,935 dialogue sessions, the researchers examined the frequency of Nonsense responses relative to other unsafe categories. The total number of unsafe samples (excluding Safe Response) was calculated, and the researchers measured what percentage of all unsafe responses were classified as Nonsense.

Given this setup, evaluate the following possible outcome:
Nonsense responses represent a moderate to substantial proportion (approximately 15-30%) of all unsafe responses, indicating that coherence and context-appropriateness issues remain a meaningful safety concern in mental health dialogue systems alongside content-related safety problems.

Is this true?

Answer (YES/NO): NO